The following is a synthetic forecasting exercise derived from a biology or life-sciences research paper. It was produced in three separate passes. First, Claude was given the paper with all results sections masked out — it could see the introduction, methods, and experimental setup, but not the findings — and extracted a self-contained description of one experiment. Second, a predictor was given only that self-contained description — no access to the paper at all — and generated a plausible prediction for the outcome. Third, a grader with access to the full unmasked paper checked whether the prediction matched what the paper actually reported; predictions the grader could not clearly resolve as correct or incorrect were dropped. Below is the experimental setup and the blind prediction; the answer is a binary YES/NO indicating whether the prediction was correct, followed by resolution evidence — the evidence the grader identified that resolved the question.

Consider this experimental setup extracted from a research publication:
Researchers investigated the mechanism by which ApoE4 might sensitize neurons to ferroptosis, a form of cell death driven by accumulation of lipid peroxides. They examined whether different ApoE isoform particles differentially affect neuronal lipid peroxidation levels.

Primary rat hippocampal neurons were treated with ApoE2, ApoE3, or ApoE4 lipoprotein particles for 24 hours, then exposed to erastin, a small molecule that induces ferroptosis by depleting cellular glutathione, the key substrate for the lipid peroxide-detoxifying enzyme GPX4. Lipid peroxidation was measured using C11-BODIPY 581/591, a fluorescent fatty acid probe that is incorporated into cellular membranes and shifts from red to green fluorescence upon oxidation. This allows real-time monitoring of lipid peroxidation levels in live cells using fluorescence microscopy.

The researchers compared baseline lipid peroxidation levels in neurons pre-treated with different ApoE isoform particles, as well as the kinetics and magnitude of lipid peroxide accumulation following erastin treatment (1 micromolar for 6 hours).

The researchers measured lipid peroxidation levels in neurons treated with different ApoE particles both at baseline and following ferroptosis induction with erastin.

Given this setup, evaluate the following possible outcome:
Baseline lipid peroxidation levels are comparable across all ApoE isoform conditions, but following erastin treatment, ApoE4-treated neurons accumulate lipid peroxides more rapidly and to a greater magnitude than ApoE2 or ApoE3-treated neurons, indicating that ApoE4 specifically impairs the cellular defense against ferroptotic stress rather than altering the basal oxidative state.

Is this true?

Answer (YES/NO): NO